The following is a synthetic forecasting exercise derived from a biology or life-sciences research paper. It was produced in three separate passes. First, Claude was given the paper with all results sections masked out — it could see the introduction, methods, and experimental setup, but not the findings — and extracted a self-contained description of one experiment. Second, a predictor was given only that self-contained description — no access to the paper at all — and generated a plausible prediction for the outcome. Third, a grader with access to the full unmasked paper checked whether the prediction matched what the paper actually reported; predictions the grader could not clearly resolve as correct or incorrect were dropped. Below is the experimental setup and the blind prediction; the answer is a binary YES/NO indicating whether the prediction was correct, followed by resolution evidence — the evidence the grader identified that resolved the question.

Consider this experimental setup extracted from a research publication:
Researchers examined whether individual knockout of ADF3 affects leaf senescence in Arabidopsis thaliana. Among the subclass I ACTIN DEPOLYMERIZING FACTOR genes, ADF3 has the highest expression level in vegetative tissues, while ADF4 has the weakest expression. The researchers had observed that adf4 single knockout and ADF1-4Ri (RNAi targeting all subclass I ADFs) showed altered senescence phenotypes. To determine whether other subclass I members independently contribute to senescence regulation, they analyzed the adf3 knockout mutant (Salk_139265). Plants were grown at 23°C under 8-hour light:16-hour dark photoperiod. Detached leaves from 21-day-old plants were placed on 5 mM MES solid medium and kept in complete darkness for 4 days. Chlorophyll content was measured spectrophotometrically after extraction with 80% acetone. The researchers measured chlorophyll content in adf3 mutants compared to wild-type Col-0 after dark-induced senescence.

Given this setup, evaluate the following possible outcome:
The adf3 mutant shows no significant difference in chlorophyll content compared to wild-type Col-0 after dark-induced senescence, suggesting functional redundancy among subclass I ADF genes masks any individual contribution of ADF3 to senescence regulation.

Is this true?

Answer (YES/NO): YES